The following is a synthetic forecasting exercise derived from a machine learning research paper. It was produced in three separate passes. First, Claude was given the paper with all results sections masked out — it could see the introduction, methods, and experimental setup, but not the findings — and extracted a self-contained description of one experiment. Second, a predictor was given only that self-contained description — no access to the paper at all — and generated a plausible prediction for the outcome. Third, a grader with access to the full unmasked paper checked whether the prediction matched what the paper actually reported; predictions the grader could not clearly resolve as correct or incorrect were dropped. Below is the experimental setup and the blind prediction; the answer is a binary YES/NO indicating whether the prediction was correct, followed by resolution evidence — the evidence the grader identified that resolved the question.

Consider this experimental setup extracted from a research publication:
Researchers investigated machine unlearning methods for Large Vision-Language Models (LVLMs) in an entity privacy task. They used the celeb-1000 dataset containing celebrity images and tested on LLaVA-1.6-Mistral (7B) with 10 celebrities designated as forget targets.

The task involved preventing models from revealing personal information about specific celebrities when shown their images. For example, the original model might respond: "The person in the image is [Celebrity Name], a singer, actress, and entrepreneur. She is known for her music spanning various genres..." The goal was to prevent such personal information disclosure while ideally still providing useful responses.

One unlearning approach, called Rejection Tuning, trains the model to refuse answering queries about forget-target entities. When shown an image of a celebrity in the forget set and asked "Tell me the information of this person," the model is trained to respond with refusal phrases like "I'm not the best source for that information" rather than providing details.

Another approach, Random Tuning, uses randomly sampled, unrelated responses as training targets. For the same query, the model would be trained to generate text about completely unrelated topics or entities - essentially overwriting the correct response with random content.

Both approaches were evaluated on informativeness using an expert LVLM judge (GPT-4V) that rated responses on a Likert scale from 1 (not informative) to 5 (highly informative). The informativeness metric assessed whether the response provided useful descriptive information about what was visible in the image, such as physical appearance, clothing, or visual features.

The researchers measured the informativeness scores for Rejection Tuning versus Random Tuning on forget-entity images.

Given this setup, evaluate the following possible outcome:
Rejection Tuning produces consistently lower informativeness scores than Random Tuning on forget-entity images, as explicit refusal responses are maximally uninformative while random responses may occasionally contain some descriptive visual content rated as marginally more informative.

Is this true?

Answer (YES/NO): NO